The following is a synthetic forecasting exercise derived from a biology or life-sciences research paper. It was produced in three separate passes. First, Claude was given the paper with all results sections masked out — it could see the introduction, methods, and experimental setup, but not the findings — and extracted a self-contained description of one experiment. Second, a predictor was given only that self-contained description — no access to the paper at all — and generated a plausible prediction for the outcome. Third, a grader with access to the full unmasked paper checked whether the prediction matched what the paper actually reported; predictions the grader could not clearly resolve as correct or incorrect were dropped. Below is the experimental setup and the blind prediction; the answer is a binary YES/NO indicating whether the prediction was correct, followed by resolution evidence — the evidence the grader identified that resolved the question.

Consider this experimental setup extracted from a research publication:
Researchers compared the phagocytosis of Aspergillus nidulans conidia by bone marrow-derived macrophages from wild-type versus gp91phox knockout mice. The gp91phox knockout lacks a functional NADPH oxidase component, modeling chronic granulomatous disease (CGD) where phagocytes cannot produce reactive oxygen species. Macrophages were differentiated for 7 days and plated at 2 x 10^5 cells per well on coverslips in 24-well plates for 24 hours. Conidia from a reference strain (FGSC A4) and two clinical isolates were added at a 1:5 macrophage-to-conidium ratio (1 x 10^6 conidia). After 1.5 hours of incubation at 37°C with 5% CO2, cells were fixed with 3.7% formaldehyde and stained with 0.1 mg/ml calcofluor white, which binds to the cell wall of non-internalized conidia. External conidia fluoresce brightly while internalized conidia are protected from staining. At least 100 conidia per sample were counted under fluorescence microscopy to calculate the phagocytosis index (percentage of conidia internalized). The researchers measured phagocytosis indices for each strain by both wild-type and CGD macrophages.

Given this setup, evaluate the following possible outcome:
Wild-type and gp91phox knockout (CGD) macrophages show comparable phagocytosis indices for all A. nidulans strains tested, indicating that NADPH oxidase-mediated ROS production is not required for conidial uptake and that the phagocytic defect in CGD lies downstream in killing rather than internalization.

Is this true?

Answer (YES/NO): YES